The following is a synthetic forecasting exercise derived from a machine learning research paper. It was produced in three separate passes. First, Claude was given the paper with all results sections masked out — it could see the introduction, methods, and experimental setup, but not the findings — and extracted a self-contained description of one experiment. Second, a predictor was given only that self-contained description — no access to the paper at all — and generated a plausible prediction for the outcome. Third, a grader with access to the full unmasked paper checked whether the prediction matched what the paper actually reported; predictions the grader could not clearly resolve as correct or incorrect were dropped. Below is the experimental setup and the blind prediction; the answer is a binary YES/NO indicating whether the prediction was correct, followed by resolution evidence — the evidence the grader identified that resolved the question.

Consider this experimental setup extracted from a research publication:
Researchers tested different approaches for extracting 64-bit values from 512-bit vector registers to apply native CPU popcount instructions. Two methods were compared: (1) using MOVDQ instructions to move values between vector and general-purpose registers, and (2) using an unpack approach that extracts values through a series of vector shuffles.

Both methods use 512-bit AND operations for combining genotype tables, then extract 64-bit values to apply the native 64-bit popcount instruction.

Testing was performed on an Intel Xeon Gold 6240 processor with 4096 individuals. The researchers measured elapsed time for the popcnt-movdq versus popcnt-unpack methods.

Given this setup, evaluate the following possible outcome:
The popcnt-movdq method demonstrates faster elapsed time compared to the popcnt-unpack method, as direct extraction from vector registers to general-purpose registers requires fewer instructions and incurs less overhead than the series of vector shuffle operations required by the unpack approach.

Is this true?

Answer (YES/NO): YES